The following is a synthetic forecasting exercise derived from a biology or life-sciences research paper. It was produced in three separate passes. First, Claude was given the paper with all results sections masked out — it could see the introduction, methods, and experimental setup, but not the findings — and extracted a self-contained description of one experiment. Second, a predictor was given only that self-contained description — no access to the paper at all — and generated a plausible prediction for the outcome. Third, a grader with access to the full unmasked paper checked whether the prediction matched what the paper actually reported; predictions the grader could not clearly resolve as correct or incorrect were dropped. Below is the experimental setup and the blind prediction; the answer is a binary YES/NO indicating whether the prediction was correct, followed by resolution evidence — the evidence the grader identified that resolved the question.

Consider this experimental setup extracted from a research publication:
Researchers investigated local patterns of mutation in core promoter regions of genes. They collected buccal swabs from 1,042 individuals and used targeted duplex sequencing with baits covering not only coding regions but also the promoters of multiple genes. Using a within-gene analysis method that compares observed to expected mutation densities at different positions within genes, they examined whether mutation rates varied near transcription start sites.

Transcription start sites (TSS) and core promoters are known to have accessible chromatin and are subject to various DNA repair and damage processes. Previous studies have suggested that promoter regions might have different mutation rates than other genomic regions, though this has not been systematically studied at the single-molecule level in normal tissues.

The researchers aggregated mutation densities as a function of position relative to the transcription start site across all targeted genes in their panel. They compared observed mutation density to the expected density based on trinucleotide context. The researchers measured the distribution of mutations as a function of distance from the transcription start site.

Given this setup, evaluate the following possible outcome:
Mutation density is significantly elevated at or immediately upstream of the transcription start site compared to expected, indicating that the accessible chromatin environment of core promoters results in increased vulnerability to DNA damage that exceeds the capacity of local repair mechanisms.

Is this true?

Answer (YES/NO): YES